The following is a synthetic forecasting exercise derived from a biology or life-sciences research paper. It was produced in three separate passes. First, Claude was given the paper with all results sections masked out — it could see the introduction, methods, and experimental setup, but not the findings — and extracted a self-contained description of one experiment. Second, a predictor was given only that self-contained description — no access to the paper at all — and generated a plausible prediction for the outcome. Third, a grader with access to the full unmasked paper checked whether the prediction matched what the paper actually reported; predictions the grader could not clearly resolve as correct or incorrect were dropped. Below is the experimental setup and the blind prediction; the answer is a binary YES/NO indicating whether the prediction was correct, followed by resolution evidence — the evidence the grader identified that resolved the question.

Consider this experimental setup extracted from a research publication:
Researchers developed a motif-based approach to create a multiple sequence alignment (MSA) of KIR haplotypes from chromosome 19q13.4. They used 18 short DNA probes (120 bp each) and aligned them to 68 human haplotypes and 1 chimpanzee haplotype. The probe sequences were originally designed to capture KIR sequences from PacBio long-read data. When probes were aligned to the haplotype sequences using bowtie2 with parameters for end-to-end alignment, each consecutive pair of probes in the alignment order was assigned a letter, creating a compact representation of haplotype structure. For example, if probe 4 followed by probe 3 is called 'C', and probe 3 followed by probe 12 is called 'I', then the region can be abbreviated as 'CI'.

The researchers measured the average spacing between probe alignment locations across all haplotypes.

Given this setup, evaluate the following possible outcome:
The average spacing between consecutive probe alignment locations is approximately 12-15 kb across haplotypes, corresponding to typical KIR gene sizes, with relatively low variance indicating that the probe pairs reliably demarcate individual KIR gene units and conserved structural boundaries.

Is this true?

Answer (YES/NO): NO